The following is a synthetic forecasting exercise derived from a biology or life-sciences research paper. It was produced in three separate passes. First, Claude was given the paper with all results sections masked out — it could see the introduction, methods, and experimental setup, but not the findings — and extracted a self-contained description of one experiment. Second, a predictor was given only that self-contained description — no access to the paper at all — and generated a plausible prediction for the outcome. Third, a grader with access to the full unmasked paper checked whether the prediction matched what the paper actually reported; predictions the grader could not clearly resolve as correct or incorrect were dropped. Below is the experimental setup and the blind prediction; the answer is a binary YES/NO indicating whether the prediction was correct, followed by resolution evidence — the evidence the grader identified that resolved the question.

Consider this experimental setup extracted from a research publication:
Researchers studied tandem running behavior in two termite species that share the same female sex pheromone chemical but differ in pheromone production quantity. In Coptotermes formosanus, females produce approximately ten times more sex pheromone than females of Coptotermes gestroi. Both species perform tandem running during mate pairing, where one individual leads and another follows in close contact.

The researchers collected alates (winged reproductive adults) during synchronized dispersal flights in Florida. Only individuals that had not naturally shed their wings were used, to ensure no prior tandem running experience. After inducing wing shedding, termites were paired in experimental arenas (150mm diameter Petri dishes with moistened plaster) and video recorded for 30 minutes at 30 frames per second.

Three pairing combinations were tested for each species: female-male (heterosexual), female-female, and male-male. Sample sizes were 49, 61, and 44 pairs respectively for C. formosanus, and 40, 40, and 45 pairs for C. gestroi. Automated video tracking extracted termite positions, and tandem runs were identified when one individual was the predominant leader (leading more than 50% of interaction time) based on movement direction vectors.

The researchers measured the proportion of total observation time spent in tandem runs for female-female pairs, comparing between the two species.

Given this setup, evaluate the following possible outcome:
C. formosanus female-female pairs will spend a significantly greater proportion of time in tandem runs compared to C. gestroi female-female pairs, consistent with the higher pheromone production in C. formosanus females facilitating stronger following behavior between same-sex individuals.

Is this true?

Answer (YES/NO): YES